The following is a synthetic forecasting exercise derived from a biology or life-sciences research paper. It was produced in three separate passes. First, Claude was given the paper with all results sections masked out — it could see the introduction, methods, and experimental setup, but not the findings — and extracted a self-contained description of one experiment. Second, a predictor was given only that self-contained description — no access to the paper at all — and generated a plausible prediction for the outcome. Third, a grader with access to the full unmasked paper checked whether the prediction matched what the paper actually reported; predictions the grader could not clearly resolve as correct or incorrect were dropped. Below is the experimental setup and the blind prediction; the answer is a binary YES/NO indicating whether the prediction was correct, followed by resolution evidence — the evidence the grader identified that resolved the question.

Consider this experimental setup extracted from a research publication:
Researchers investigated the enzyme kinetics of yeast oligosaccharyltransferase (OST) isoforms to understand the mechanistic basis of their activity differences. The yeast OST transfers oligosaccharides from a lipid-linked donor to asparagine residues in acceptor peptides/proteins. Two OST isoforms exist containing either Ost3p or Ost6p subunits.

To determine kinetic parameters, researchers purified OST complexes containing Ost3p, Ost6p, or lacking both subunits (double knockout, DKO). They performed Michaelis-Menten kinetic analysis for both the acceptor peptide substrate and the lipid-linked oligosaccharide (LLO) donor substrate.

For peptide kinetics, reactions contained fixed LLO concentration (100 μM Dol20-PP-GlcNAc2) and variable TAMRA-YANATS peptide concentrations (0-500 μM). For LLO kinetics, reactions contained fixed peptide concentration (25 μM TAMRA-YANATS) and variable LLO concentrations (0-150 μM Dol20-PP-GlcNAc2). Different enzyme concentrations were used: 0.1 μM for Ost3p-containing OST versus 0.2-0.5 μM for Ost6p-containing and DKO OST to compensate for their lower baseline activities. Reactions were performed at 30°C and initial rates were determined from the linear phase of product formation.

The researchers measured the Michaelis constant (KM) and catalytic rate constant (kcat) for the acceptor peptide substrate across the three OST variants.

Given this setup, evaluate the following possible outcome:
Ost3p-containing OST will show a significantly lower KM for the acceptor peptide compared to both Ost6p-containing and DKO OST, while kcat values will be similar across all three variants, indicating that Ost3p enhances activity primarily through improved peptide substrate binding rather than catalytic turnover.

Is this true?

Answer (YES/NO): NO